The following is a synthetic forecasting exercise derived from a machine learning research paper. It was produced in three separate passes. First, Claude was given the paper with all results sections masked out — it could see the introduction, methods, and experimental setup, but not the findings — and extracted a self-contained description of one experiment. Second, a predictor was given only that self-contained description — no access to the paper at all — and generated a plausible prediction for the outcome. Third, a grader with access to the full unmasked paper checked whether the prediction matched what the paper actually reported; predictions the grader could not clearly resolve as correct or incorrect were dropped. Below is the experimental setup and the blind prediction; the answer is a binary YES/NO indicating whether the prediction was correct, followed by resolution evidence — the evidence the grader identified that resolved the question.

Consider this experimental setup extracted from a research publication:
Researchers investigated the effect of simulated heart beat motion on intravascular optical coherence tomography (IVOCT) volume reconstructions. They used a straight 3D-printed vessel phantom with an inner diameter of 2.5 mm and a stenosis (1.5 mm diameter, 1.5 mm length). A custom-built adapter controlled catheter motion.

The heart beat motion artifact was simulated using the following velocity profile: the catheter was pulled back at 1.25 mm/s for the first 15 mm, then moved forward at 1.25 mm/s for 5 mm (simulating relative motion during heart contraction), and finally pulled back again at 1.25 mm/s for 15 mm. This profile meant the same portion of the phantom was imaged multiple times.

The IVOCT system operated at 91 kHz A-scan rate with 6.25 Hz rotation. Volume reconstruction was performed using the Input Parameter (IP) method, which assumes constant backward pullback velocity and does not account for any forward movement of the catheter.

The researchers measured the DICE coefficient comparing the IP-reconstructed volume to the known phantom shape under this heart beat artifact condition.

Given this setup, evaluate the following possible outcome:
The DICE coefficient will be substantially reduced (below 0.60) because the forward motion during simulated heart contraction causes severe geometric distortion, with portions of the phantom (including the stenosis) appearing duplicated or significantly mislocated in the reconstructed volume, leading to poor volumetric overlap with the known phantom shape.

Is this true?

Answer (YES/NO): YES